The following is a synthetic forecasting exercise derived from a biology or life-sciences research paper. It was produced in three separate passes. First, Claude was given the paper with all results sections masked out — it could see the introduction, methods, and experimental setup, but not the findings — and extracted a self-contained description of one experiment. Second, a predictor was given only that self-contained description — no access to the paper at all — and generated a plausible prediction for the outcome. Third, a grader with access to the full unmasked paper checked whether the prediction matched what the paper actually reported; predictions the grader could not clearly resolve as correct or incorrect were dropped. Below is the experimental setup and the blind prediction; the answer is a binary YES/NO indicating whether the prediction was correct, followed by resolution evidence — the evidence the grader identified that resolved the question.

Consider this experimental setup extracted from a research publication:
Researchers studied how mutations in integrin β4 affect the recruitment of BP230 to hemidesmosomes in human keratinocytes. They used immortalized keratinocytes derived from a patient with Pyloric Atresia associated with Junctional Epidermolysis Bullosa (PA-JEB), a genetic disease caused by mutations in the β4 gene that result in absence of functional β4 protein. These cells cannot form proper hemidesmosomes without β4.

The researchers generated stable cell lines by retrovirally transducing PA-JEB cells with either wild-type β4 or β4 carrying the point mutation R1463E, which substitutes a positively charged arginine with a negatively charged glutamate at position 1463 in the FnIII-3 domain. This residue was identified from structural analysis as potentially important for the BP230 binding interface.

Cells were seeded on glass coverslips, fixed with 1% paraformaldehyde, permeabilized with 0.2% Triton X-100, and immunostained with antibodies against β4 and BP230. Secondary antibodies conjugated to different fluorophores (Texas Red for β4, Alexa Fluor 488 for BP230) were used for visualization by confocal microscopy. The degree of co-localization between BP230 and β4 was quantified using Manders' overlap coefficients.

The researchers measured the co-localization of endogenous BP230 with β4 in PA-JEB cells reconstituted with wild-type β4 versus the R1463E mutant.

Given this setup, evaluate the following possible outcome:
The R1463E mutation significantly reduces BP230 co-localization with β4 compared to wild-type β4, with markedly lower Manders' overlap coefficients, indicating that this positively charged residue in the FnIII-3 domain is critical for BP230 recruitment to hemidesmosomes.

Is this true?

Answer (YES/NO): YES